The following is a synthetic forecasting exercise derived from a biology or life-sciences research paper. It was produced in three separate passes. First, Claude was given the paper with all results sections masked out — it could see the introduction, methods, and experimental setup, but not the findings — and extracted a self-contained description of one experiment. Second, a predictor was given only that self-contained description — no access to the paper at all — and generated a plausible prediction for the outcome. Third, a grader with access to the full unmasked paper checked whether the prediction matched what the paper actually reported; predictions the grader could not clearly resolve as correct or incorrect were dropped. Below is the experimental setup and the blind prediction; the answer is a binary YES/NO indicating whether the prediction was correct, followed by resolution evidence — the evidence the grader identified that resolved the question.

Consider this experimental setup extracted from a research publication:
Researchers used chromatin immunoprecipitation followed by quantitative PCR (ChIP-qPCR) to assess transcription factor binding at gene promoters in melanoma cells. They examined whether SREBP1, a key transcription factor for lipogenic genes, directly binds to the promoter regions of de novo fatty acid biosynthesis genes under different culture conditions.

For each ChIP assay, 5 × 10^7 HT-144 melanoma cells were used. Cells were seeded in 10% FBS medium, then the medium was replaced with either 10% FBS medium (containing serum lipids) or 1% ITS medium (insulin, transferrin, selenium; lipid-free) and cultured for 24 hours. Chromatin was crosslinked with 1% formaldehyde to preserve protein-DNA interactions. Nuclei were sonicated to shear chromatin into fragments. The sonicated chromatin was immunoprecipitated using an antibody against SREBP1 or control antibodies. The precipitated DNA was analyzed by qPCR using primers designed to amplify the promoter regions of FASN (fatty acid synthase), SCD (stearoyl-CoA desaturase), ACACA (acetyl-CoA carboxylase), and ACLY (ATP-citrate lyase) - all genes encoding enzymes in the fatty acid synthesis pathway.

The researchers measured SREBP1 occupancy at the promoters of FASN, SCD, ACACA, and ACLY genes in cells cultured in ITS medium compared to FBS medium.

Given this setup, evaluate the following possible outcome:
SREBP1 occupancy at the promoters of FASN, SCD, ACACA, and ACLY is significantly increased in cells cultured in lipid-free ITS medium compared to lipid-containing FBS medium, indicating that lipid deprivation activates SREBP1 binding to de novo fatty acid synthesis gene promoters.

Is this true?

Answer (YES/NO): NO